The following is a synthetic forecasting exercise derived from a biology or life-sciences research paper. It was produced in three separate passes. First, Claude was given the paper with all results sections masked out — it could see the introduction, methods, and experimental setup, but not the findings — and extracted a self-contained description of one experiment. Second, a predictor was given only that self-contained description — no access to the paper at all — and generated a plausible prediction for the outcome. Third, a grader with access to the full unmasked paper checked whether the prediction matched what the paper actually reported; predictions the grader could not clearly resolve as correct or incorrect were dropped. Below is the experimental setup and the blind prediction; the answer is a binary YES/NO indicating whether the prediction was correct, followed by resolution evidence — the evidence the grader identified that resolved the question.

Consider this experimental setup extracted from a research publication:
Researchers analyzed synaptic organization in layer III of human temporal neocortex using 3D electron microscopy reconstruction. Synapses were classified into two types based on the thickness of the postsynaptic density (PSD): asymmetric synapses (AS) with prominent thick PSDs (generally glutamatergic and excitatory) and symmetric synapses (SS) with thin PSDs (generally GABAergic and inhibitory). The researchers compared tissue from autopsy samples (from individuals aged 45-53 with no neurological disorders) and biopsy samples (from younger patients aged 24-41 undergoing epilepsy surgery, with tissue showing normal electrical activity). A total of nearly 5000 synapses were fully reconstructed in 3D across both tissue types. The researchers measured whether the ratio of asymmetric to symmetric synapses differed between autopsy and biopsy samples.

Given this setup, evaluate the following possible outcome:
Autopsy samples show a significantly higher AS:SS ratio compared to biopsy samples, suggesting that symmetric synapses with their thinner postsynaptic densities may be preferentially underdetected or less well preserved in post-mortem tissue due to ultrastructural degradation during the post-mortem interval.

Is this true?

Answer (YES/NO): NO